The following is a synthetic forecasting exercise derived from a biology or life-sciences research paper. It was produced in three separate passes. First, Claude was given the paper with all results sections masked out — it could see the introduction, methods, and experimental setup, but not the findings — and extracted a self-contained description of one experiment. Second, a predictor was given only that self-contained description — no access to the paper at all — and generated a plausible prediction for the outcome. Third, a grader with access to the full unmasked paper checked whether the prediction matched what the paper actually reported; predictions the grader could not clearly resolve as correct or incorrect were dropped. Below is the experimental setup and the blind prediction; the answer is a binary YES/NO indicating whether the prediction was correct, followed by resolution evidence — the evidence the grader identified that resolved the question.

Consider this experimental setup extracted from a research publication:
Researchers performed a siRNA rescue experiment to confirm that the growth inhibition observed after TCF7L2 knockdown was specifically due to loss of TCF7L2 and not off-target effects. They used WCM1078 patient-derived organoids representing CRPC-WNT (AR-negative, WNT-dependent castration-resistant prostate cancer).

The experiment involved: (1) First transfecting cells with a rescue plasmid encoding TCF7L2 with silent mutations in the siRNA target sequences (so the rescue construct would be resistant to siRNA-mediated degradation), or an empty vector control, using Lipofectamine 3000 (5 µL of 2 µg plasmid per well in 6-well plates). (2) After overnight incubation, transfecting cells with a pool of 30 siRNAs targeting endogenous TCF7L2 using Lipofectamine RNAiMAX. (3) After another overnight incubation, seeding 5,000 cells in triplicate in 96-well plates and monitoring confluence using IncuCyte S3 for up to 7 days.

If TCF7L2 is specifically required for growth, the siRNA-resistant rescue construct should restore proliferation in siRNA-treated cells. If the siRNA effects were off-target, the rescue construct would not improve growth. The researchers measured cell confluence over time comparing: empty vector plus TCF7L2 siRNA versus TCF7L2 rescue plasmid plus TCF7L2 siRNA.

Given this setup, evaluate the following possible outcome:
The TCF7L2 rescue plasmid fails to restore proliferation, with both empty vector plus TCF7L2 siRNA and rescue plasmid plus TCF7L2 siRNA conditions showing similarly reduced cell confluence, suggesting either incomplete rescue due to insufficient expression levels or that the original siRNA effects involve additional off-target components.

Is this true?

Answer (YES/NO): NO